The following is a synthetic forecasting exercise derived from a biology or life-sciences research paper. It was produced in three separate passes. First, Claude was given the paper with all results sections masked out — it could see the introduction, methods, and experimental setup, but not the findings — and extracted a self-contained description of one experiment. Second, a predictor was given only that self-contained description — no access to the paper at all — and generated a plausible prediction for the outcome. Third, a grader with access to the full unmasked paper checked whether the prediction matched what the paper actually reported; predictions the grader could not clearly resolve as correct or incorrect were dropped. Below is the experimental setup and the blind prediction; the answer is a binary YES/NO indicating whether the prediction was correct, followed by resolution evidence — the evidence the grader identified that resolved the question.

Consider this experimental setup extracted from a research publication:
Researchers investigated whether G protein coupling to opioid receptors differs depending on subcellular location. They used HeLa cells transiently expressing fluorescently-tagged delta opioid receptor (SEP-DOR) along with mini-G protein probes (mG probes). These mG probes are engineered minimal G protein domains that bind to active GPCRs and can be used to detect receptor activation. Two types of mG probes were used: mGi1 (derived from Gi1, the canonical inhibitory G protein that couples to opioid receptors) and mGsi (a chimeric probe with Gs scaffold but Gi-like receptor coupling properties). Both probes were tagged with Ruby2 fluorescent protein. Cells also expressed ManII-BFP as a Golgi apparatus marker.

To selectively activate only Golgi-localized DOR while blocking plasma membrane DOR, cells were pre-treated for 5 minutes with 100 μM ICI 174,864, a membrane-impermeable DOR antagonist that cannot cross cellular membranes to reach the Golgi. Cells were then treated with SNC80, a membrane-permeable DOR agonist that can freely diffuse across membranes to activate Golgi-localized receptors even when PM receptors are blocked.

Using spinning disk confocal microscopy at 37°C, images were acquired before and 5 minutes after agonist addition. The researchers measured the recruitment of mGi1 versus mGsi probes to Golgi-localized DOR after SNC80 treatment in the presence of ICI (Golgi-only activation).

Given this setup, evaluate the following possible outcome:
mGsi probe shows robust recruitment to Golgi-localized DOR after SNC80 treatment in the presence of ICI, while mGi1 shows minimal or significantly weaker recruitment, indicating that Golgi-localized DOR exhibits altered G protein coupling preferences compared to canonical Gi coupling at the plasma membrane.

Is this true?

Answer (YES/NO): NO